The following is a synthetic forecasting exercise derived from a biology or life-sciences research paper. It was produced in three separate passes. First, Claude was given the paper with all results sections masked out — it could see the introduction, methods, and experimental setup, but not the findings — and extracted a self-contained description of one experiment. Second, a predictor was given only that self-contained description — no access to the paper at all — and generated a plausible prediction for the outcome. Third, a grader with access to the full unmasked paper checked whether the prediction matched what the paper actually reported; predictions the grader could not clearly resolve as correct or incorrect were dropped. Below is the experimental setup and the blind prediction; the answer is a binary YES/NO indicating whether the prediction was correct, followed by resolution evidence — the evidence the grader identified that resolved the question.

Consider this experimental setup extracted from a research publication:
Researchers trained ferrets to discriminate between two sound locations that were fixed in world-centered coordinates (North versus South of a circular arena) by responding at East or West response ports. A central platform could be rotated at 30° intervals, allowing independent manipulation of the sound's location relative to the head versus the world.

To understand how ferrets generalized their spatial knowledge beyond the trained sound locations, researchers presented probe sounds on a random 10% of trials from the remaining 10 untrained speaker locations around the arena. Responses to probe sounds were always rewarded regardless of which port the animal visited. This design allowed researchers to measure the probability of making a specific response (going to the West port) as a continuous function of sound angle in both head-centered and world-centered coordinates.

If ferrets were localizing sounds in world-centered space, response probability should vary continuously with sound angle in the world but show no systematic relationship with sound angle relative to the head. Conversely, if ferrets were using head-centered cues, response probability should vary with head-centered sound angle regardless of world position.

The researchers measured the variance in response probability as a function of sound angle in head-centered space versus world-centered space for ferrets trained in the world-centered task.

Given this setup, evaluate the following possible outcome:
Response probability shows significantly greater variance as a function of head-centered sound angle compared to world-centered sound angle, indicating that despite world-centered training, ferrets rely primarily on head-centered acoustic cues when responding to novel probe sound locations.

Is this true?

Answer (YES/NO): NO